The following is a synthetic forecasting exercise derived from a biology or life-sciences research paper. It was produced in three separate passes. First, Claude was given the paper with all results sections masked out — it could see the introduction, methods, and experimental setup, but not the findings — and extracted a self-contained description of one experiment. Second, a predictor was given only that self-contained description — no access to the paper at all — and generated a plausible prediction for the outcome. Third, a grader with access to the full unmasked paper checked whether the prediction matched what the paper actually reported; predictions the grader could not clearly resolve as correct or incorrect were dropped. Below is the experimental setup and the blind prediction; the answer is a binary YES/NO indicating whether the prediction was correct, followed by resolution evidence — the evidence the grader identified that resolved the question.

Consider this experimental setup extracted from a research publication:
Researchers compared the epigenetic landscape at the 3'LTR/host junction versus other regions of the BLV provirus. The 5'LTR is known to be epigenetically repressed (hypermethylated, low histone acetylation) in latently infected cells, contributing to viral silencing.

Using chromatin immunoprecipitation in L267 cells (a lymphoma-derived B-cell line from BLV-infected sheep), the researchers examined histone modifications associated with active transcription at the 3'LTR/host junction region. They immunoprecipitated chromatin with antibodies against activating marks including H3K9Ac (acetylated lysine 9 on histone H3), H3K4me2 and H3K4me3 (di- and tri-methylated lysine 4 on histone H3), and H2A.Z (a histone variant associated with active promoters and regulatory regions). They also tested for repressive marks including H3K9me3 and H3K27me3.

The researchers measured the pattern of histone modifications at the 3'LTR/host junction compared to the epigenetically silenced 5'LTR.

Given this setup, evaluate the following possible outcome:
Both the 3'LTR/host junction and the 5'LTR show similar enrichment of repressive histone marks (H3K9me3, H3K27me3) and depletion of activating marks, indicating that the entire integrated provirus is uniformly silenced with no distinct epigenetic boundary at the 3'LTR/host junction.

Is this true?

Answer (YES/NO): NO